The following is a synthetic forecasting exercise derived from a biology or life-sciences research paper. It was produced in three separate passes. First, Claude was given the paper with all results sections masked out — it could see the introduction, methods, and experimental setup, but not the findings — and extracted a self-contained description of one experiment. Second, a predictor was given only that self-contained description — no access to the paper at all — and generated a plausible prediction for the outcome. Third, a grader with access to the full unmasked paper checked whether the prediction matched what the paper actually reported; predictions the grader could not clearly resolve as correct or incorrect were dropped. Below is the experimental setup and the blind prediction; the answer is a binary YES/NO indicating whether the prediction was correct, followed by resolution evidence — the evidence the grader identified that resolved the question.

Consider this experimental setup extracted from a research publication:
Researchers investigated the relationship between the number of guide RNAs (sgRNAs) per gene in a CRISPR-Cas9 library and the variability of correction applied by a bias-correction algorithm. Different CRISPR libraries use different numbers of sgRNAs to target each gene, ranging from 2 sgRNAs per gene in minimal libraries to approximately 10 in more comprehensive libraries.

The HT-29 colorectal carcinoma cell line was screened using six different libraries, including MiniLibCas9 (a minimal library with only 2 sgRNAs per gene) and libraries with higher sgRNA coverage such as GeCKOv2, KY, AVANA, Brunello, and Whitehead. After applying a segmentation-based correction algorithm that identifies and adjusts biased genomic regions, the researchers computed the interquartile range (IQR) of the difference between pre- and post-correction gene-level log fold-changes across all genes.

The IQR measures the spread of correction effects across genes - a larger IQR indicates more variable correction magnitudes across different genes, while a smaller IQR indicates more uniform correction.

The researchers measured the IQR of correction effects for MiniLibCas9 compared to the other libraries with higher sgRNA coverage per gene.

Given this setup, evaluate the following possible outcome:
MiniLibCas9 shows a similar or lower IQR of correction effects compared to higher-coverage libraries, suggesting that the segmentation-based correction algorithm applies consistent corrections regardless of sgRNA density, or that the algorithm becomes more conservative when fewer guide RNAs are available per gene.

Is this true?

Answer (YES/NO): YES